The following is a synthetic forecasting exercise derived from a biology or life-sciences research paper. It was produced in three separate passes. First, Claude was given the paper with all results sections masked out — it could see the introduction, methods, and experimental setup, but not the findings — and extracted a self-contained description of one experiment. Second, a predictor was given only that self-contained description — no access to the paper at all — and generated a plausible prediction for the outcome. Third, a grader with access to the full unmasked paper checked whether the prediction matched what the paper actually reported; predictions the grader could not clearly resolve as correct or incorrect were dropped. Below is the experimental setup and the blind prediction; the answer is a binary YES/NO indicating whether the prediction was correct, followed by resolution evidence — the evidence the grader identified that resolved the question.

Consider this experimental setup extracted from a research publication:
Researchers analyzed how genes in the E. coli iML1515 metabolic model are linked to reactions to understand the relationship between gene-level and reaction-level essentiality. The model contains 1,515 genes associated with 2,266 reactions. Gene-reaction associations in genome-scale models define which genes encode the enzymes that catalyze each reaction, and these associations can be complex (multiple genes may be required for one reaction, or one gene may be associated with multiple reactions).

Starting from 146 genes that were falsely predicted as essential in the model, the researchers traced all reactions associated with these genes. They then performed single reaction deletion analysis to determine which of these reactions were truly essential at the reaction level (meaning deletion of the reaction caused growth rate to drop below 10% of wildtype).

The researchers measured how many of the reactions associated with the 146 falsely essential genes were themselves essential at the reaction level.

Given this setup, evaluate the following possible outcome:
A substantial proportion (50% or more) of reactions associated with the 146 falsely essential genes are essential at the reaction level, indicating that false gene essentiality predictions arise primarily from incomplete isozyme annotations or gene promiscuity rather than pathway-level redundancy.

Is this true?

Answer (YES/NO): YES